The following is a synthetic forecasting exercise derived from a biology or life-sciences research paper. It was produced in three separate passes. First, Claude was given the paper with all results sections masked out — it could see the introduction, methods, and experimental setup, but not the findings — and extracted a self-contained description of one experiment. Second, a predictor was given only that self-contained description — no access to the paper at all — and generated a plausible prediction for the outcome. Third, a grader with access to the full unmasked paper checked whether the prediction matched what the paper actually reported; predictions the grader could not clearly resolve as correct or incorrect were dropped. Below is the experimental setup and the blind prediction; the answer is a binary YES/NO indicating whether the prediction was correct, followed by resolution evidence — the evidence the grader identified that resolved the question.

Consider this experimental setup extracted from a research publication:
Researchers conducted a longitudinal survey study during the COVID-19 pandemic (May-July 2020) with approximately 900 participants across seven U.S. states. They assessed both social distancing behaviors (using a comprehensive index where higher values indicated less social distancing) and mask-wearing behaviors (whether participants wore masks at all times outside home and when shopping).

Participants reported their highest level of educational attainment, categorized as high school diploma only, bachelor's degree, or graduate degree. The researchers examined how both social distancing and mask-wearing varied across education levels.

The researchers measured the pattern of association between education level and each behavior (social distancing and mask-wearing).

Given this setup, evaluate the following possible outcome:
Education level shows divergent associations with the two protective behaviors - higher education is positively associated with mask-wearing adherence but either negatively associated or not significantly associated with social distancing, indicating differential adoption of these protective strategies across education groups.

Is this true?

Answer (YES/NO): NO